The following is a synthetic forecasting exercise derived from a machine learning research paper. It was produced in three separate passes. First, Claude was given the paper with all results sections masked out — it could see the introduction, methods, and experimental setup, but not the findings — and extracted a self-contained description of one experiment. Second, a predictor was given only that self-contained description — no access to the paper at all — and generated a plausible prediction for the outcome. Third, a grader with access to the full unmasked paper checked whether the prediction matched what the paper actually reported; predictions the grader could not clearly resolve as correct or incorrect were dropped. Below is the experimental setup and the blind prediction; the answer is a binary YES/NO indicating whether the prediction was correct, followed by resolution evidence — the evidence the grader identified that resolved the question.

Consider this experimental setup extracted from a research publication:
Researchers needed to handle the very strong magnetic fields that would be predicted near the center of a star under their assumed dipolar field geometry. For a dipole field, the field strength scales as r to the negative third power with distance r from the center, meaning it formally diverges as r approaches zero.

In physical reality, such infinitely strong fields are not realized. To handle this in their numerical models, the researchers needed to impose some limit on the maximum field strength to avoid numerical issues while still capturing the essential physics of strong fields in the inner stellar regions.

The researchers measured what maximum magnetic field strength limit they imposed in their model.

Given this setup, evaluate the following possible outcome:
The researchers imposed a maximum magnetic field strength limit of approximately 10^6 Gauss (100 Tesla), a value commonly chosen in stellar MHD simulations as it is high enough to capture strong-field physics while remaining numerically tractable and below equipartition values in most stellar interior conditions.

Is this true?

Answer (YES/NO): NO